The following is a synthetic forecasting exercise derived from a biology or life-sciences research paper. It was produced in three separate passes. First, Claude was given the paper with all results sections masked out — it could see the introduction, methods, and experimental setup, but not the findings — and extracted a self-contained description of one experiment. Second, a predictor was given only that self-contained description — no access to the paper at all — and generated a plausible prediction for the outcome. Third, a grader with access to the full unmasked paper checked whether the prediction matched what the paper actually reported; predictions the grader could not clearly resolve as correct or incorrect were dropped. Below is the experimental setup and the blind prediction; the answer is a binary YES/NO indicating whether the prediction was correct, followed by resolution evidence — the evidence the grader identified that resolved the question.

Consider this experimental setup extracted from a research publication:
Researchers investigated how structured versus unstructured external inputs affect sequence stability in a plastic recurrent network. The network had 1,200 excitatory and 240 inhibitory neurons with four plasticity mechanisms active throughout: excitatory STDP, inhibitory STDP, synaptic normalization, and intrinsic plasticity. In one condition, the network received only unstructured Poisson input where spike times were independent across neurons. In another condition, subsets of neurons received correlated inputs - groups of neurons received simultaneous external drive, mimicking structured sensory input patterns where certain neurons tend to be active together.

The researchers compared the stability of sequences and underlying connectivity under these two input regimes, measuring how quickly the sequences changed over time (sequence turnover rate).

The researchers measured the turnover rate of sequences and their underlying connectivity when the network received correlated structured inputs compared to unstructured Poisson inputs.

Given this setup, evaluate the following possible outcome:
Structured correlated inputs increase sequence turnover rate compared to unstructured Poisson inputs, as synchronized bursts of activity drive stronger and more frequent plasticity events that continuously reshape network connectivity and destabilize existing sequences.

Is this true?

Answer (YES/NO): NO